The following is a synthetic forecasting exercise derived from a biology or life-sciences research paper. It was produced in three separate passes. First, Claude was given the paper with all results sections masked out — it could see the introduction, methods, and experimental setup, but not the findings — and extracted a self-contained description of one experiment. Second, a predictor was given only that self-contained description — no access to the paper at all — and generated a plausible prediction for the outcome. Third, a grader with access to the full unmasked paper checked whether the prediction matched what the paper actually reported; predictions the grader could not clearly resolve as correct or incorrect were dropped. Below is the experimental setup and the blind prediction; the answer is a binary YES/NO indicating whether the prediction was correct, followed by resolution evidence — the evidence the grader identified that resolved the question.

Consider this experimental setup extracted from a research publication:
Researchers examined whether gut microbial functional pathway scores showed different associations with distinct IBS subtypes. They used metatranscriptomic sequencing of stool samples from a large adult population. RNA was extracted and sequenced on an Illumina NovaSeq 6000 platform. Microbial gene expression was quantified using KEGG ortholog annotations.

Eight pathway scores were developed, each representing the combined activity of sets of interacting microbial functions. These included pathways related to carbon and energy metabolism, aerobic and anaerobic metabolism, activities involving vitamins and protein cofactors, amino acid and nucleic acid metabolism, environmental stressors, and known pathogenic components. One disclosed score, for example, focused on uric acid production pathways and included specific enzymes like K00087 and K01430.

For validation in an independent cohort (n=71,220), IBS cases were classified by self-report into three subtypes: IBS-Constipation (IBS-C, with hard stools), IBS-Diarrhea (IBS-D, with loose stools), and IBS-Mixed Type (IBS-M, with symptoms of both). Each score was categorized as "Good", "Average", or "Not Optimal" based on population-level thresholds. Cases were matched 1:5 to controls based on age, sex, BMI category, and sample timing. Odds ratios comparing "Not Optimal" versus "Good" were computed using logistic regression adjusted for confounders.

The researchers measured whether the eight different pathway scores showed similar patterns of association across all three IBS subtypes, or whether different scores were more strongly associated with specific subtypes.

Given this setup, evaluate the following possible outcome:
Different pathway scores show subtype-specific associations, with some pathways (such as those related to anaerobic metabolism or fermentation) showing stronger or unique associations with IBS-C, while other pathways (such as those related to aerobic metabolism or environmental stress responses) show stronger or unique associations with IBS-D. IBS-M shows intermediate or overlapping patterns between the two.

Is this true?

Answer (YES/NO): NO